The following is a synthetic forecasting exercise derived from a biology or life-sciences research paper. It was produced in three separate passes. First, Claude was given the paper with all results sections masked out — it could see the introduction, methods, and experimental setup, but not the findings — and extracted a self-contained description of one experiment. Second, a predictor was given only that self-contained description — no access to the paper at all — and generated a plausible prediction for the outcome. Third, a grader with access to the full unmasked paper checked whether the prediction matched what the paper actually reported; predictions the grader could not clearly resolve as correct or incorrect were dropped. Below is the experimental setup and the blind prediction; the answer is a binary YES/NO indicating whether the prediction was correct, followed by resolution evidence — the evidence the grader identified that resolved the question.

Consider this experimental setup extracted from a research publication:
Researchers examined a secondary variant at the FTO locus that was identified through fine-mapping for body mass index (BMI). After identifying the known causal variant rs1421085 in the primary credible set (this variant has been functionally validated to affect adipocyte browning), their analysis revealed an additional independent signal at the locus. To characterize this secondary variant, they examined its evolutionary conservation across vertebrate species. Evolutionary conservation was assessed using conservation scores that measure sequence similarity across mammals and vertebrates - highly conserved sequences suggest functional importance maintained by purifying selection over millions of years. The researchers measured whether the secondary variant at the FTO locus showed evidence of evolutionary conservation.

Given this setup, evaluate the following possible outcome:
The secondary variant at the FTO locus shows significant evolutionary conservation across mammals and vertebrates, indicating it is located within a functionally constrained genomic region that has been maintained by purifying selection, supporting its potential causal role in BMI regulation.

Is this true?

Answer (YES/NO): NO